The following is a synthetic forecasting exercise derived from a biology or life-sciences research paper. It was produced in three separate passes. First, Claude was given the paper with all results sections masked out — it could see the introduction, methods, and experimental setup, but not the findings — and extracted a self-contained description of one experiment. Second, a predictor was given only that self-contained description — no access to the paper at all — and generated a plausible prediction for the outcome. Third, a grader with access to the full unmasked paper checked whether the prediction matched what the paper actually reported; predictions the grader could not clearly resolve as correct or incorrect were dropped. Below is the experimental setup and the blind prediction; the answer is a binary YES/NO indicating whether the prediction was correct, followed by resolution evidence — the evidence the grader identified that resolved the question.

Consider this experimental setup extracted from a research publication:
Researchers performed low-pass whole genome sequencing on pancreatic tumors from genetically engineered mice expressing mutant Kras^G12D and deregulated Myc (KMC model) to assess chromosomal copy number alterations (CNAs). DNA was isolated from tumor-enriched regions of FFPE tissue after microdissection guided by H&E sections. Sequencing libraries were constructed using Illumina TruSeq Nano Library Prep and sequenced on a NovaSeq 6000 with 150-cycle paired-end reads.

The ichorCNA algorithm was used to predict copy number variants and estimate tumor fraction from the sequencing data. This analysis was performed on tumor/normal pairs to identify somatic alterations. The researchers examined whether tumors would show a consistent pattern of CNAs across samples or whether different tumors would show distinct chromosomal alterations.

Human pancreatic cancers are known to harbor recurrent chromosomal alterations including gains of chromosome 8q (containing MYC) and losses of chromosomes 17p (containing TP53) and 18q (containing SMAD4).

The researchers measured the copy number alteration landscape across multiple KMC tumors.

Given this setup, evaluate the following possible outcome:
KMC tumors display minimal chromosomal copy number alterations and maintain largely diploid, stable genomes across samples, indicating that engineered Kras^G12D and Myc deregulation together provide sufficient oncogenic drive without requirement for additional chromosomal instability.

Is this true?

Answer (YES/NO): NO